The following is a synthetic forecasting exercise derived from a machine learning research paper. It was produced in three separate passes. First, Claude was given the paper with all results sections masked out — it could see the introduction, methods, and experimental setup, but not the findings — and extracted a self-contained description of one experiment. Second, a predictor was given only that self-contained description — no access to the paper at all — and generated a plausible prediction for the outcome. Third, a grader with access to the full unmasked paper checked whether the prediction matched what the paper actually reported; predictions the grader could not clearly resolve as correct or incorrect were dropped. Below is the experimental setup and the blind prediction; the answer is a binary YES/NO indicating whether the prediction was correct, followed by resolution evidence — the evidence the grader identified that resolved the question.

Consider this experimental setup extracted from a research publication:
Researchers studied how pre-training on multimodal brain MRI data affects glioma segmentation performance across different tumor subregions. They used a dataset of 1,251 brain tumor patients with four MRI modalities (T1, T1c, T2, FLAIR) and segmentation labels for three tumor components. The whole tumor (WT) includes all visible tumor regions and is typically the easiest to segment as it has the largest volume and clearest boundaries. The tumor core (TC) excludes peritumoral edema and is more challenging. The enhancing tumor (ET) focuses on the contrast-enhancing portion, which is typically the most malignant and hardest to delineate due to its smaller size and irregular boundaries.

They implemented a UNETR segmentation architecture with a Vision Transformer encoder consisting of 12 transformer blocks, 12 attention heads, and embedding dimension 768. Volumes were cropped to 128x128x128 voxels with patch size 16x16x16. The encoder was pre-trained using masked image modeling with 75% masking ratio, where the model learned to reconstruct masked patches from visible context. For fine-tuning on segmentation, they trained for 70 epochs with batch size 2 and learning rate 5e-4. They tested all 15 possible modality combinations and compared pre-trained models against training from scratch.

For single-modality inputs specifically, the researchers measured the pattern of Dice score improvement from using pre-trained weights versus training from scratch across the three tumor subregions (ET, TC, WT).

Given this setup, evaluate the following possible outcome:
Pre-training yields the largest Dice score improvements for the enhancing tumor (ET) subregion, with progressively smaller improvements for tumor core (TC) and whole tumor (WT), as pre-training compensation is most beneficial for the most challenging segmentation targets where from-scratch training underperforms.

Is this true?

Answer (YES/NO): NO